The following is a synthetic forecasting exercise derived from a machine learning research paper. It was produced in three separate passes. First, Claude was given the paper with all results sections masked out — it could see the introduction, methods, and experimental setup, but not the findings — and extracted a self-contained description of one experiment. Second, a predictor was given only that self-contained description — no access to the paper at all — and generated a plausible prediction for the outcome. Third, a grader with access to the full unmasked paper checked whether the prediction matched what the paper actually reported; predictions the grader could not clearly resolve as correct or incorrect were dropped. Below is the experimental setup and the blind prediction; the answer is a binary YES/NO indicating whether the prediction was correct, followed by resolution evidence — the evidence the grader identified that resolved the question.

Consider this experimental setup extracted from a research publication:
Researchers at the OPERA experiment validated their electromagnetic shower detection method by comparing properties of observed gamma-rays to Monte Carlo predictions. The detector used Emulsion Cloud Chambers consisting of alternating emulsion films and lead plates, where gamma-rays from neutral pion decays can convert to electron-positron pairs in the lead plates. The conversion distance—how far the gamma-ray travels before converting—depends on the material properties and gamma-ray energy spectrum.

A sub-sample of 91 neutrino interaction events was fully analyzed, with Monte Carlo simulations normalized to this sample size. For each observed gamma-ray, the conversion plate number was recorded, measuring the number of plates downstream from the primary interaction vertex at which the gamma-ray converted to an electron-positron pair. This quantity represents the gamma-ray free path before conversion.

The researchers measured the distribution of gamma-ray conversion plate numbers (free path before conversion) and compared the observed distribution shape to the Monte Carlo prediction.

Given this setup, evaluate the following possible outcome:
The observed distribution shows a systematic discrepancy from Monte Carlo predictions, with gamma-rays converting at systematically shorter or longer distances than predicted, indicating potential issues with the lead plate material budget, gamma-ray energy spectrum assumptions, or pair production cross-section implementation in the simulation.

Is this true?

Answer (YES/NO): NO